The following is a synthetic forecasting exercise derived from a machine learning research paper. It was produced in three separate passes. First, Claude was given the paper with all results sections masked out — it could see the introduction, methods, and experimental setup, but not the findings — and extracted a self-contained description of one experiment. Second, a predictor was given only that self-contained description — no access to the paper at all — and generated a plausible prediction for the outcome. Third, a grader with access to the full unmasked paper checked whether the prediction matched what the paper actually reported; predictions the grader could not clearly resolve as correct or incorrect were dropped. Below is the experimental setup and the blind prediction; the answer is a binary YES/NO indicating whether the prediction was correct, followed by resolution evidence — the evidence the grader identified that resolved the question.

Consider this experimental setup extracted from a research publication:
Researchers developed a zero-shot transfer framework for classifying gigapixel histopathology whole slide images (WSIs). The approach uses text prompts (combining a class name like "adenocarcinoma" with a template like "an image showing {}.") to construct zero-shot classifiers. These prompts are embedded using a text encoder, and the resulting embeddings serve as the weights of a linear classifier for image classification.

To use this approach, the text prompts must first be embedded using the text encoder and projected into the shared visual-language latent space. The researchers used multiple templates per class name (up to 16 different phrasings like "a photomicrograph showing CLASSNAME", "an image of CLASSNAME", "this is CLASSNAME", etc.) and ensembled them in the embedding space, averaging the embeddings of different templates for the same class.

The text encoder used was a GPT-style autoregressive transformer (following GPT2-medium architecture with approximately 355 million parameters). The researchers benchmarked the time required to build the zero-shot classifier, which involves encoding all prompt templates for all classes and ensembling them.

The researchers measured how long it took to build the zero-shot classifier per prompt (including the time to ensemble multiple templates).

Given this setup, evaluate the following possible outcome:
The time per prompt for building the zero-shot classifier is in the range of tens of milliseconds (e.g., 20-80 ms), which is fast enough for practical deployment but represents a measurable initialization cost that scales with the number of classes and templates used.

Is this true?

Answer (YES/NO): YES